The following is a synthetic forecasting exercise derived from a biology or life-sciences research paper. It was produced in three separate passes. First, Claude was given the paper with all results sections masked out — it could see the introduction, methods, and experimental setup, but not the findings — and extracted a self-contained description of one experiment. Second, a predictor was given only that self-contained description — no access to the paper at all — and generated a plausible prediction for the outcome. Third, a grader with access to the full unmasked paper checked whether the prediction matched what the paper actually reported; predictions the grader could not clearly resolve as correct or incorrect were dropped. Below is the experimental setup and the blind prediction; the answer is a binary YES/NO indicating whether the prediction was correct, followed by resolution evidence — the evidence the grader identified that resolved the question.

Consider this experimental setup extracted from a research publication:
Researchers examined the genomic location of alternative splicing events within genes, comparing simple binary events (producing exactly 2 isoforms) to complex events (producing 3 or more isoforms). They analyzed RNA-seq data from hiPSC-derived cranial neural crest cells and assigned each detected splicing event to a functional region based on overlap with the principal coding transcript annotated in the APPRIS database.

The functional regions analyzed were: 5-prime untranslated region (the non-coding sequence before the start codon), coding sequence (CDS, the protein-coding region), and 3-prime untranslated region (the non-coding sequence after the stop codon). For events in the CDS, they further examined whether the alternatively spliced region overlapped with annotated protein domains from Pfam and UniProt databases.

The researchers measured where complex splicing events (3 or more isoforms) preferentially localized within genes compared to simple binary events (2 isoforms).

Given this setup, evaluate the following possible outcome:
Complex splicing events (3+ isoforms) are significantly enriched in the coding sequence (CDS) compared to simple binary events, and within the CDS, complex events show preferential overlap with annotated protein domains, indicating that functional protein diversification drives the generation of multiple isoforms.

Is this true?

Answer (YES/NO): NO